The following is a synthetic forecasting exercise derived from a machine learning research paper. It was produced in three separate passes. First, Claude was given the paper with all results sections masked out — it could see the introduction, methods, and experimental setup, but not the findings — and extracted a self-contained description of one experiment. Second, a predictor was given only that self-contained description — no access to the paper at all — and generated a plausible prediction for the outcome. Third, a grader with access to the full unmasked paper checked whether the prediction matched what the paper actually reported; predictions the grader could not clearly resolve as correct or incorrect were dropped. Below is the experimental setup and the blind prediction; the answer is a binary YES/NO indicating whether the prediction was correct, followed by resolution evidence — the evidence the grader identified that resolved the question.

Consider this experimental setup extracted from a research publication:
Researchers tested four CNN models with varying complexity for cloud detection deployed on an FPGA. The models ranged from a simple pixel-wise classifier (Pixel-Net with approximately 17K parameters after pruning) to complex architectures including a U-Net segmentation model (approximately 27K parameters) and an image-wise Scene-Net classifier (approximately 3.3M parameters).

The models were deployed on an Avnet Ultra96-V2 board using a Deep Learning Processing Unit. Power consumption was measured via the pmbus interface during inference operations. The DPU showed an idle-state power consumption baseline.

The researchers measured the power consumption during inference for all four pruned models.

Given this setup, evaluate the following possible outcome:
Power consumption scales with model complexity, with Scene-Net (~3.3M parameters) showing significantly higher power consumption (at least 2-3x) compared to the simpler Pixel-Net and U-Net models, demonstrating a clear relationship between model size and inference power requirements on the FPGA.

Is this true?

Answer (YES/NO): NO